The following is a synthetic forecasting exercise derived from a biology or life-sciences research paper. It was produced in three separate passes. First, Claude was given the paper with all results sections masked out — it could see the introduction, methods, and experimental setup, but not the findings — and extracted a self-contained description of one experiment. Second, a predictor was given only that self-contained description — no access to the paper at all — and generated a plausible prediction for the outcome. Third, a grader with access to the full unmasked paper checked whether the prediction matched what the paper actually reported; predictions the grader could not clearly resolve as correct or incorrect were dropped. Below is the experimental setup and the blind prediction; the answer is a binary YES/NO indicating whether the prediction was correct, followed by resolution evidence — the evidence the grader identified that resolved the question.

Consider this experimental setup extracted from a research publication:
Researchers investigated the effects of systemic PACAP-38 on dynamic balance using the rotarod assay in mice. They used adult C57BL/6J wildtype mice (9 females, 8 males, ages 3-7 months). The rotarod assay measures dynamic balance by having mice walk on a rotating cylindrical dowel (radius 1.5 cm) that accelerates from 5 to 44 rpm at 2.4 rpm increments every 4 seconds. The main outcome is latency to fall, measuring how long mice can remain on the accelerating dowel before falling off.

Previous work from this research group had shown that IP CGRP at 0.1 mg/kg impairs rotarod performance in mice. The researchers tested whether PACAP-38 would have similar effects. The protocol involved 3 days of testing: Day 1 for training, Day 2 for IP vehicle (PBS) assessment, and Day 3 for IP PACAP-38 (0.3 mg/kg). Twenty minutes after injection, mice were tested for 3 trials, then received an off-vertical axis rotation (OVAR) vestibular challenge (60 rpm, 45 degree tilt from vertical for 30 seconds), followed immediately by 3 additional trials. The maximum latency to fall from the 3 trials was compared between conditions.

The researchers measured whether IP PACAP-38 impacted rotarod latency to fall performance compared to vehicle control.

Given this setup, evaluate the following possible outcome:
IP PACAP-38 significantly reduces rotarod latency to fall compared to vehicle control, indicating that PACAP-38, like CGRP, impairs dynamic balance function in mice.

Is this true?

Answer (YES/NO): NO